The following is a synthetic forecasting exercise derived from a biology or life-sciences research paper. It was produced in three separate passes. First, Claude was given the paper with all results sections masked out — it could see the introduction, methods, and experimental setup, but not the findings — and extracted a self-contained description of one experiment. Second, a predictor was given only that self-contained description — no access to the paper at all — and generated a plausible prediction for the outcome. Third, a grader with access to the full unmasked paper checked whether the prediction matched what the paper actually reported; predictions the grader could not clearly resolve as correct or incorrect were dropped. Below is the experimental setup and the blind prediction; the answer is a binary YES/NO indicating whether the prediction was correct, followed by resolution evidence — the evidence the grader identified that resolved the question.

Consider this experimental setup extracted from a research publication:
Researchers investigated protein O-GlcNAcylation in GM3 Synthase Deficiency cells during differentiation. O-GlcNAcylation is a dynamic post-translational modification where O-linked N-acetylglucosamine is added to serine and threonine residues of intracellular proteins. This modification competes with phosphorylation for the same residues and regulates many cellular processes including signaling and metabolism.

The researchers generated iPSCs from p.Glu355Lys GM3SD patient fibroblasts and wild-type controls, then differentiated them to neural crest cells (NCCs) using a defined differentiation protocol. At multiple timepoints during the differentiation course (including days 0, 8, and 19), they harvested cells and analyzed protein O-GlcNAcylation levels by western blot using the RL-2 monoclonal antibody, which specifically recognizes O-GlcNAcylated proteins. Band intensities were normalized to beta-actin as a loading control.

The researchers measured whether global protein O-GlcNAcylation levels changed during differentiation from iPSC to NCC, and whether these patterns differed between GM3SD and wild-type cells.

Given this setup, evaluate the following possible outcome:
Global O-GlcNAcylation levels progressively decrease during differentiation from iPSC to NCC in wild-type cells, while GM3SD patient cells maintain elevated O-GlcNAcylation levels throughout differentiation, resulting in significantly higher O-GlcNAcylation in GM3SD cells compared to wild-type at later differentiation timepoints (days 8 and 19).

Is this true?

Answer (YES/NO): NO